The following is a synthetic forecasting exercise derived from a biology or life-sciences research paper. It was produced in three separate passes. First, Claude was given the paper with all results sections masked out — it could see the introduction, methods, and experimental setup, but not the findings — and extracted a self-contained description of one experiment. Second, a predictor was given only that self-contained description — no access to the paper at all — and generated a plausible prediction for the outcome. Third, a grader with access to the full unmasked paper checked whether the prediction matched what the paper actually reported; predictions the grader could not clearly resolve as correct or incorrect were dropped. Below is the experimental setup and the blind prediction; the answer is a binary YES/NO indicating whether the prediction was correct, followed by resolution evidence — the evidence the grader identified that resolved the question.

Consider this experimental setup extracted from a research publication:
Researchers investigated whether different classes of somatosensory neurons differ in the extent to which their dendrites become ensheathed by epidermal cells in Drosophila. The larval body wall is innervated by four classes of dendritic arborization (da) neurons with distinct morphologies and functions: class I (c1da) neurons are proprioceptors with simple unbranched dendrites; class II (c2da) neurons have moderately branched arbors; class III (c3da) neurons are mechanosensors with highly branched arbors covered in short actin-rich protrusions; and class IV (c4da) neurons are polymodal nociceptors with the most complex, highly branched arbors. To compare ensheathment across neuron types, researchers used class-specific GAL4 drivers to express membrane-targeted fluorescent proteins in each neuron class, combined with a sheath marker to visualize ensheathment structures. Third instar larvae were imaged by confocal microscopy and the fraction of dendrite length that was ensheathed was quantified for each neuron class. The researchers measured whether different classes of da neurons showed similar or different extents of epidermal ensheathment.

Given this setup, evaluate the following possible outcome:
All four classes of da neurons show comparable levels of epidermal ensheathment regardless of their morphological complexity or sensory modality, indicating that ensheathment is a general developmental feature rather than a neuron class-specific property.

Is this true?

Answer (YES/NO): NO